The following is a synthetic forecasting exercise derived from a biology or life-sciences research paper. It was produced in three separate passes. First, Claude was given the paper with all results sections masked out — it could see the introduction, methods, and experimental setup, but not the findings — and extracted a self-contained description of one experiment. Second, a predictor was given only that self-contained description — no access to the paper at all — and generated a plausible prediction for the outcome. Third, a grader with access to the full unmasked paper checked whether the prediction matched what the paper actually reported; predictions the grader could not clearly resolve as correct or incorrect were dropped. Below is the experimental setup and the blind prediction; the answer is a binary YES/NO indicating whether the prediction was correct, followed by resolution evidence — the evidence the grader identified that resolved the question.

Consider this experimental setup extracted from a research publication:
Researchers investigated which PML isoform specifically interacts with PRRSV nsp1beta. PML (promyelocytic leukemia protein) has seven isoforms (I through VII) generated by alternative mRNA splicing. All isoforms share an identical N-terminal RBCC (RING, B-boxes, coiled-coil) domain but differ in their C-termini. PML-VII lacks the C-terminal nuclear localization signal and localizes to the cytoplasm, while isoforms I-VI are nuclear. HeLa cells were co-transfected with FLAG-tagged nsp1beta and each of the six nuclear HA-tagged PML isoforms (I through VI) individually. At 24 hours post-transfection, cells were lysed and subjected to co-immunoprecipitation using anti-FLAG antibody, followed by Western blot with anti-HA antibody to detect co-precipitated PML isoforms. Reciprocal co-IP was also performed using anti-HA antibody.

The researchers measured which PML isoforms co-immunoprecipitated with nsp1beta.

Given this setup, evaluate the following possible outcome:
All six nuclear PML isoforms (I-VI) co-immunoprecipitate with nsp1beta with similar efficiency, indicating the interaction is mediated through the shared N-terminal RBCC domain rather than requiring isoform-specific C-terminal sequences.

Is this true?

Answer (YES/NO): NO